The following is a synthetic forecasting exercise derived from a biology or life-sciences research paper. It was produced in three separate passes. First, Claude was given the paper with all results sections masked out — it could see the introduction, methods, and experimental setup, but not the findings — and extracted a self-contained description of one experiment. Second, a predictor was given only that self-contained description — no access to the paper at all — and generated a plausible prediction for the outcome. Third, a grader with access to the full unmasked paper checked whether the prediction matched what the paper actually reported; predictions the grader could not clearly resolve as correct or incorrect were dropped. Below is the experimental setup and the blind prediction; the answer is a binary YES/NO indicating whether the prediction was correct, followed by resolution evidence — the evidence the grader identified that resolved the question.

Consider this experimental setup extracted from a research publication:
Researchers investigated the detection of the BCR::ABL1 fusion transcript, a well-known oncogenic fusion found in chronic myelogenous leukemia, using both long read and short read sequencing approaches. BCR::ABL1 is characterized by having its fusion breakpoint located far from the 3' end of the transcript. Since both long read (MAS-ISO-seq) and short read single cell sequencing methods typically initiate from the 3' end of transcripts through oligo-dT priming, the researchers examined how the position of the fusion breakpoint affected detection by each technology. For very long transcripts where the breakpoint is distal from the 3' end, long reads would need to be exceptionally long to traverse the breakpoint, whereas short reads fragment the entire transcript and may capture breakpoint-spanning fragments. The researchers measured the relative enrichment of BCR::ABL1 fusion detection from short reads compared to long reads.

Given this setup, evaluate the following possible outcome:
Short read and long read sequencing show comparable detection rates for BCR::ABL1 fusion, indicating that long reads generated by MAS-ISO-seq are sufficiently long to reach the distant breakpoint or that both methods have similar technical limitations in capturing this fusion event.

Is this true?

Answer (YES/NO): NO